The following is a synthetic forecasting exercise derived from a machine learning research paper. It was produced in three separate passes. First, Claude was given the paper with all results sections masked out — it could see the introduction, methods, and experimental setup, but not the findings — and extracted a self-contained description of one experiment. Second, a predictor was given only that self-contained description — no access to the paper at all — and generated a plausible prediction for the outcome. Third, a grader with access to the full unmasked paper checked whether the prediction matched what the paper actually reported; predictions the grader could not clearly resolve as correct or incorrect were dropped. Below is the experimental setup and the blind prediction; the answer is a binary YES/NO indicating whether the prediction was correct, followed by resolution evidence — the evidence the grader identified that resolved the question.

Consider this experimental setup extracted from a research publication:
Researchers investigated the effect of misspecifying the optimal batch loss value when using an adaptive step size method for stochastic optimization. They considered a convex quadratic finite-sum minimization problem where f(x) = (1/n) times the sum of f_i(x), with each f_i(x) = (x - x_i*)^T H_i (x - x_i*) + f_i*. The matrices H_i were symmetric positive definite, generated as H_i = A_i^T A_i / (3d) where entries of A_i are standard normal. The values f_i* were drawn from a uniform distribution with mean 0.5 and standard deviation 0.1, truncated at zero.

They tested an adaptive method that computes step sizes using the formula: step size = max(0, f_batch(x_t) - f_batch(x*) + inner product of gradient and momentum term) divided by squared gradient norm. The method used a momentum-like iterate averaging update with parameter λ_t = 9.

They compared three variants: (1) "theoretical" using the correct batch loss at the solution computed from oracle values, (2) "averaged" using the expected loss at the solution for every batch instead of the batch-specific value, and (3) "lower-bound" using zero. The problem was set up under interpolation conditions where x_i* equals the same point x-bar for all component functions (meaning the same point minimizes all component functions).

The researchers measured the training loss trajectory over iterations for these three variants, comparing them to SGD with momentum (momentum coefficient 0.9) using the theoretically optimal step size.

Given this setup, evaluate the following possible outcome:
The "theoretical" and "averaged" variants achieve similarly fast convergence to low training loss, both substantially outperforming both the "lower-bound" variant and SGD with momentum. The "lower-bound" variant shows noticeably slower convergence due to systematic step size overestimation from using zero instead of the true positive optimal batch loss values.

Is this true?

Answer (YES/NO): NO